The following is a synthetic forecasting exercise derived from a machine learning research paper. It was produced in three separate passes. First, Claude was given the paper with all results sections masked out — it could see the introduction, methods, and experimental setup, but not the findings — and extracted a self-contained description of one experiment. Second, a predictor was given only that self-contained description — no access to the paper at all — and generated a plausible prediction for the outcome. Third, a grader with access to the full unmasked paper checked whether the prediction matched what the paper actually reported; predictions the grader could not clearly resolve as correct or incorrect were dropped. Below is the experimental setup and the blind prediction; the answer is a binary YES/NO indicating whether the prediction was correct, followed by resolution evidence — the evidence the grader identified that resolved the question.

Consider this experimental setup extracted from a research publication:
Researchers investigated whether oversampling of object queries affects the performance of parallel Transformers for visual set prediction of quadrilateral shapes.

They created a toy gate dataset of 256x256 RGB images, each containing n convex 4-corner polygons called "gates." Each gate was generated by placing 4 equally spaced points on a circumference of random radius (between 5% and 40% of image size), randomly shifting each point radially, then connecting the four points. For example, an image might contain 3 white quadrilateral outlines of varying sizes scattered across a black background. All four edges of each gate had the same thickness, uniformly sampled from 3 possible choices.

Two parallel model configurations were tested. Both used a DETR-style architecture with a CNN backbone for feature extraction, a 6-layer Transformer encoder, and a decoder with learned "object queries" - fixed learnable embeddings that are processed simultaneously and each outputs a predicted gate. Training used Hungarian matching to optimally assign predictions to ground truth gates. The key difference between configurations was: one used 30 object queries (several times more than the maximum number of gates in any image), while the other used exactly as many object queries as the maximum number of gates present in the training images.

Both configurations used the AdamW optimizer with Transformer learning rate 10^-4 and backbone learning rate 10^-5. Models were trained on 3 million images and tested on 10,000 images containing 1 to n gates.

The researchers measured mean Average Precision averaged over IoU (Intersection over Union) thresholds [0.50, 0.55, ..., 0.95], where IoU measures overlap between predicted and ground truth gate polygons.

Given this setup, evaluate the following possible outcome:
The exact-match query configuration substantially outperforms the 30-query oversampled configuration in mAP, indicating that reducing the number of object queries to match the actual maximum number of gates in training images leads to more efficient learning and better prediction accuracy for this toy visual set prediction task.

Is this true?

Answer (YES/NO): NO